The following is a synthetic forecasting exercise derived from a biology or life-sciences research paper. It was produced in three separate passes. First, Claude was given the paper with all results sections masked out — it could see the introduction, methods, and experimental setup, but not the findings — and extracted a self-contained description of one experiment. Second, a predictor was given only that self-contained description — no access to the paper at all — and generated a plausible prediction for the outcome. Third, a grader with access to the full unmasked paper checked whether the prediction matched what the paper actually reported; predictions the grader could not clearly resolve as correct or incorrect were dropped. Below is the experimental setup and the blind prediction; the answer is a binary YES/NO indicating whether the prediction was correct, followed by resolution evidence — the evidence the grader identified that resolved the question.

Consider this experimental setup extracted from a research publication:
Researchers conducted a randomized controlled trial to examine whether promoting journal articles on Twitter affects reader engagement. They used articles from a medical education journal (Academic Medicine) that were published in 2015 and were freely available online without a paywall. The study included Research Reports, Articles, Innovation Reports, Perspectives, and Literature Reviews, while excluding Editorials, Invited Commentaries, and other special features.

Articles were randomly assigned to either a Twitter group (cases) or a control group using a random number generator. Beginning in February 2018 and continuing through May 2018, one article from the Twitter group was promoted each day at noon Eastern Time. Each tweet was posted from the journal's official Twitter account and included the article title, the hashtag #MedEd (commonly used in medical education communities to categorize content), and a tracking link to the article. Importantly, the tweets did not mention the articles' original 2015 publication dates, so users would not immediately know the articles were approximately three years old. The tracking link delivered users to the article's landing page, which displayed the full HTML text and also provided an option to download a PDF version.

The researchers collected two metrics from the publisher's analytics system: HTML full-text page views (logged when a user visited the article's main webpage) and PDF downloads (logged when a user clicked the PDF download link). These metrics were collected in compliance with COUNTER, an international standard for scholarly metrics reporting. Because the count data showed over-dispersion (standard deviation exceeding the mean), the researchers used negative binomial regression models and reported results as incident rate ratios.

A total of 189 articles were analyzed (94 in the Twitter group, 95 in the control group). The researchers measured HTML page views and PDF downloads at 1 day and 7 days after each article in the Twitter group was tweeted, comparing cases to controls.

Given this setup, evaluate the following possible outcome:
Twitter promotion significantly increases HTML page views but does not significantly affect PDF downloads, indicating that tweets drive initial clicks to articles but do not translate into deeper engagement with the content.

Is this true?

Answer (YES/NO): NO